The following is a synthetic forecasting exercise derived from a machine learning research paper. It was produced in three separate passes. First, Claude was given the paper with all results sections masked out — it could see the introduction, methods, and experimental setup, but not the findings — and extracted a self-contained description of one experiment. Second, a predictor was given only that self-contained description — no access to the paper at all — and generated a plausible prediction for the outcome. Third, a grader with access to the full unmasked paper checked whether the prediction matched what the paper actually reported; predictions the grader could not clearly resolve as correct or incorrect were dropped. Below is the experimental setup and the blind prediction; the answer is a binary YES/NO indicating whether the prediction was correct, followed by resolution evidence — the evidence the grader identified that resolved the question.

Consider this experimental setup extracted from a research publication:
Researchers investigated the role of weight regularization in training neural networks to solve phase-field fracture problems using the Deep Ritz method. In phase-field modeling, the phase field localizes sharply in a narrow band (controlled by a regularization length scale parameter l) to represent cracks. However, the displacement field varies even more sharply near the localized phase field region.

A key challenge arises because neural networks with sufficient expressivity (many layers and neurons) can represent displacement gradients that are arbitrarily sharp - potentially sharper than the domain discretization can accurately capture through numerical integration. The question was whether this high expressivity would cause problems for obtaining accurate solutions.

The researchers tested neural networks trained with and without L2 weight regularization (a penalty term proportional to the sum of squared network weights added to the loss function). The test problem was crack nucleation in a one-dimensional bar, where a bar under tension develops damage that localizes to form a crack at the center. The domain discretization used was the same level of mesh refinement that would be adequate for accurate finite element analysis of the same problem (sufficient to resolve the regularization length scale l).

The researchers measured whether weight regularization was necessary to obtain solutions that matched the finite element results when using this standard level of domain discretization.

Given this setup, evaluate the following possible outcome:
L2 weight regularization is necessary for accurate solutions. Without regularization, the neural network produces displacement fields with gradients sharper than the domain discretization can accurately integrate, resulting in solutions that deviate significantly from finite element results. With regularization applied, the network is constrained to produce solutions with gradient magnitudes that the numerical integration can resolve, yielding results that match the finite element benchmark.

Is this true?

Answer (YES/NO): YES